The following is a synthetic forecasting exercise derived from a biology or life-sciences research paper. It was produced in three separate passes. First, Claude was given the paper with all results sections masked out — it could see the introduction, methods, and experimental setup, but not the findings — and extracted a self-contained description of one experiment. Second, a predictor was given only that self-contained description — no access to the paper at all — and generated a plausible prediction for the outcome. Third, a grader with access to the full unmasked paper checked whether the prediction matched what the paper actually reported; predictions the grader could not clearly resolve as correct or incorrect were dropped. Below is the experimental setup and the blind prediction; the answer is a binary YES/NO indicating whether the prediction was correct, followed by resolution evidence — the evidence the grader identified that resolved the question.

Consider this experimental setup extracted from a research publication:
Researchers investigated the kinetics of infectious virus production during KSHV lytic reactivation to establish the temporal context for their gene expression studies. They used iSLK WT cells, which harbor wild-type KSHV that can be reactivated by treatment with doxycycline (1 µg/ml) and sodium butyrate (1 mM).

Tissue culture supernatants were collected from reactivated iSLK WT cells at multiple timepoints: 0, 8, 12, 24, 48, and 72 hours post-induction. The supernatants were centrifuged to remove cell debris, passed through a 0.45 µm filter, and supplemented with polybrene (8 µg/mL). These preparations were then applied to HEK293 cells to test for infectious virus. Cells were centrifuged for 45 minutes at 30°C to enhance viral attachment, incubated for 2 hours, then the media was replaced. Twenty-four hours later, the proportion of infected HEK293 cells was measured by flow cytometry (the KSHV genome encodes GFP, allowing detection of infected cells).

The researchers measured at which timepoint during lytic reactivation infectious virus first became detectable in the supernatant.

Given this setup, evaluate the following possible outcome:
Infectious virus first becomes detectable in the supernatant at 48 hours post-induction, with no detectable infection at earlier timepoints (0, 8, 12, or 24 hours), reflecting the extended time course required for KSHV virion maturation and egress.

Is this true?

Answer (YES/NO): YES